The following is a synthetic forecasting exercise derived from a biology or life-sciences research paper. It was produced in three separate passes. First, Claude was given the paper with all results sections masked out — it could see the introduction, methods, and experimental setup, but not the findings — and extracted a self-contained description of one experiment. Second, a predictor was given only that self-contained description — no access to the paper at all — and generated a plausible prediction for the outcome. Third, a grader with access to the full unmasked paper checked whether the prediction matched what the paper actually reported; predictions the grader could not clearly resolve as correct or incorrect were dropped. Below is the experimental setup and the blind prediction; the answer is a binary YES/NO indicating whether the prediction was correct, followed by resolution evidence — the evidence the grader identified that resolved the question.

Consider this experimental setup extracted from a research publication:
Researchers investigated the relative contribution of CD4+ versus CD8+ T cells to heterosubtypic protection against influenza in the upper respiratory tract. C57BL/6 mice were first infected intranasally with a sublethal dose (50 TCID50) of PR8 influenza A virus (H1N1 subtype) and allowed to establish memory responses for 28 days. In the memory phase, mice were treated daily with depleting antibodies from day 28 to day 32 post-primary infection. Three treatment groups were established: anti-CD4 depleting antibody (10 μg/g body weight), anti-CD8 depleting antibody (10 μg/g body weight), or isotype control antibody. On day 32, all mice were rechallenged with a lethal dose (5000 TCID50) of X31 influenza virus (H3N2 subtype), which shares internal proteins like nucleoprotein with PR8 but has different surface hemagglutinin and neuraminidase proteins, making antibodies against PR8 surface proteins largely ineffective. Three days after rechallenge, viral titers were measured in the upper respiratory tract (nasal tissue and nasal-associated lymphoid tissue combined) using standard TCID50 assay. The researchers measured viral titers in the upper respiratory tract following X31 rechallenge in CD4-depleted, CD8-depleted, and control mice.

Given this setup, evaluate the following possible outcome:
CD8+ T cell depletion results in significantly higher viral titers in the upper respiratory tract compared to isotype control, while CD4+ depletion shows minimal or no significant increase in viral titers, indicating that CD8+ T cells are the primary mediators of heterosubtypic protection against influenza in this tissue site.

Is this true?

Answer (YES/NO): NO